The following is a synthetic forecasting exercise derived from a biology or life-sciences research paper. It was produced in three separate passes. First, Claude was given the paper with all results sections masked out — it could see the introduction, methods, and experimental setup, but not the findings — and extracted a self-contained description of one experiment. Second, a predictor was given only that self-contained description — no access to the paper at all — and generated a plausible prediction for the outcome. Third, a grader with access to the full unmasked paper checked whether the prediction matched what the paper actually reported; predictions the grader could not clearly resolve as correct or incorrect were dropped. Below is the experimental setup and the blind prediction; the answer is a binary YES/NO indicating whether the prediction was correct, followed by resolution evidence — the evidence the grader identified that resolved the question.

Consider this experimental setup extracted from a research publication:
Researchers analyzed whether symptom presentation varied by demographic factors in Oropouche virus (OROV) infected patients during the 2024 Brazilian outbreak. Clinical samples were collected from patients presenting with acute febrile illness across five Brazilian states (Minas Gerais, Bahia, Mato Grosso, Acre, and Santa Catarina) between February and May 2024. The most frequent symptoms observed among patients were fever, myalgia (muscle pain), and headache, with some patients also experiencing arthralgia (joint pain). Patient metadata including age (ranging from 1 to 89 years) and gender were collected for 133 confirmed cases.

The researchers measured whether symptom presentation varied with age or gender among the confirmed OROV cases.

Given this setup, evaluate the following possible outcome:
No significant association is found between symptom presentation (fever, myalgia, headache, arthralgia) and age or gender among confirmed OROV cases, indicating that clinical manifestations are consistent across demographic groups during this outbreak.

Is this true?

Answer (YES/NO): YES